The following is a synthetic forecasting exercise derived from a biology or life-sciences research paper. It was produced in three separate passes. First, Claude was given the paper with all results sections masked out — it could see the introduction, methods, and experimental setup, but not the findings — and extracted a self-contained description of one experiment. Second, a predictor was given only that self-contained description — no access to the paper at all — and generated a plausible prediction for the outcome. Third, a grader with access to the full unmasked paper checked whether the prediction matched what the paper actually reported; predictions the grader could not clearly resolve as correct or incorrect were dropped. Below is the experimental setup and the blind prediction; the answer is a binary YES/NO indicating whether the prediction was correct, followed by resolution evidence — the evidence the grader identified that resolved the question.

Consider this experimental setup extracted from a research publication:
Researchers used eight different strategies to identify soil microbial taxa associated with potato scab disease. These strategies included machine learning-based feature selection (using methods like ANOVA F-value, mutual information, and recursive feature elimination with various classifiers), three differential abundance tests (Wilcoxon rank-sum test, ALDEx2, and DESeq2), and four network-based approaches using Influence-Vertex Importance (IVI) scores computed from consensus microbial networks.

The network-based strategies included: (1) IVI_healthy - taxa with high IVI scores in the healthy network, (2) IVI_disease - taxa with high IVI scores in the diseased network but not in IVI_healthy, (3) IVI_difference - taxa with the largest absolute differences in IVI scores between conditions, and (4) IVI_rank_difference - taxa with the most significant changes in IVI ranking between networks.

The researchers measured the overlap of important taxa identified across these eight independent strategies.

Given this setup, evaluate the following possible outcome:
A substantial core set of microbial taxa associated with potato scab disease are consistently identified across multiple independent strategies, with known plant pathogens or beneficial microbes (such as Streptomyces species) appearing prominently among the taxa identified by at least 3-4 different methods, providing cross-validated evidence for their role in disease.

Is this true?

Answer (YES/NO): NO